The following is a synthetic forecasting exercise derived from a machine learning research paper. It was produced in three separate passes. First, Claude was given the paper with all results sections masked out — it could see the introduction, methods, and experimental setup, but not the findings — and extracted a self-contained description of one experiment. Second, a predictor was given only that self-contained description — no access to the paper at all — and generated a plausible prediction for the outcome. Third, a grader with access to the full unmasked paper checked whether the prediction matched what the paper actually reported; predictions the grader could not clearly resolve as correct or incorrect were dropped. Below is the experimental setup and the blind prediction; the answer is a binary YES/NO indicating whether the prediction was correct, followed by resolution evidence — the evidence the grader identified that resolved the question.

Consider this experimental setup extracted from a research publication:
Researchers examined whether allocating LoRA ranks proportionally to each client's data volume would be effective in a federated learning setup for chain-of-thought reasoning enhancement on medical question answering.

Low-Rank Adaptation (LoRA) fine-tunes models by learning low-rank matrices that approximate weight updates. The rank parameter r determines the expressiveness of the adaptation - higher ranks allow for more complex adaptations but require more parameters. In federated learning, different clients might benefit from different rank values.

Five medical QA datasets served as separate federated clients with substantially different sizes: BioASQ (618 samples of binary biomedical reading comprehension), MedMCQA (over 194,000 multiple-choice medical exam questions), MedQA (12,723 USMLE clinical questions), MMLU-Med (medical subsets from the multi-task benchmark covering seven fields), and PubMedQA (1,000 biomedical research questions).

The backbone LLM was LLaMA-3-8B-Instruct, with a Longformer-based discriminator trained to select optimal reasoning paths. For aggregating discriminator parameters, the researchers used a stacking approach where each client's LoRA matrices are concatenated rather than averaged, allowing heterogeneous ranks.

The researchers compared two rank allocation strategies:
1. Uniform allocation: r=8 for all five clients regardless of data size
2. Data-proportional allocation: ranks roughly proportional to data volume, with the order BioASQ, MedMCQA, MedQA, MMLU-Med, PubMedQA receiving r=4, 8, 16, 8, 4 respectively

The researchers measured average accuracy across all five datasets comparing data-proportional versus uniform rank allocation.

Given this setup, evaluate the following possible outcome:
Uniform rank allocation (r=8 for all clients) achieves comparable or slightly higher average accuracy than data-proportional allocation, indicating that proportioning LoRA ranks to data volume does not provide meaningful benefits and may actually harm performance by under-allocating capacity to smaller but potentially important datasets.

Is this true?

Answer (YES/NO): YES